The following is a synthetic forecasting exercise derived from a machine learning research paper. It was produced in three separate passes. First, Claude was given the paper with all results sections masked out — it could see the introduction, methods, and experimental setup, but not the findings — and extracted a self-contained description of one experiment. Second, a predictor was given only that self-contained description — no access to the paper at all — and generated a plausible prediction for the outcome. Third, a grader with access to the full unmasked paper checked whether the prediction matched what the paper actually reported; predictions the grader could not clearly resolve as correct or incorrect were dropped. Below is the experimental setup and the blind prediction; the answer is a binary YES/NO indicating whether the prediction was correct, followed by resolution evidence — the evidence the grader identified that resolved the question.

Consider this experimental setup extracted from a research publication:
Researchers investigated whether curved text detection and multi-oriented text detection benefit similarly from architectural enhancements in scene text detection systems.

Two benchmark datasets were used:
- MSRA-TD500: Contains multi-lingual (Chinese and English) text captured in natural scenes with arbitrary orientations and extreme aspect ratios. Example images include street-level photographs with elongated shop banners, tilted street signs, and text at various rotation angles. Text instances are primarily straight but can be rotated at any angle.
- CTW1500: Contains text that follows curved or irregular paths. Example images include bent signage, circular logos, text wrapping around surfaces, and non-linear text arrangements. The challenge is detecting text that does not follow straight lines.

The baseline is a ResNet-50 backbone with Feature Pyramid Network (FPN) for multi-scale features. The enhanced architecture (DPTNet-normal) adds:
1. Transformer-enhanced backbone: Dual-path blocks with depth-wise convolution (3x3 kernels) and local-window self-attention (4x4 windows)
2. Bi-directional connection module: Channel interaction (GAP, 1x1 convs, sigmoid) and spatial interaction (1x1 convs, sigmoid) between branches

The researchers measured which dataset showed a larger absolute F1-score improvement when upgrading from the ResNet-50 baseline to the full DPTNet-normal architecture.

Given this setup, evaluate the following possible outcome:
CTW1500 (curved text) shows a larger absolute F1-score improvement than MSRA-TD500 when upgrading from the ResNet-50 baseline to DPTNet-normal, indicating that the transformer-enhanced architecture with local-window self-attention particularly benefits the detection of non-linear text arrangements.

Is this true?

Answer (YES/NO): NO